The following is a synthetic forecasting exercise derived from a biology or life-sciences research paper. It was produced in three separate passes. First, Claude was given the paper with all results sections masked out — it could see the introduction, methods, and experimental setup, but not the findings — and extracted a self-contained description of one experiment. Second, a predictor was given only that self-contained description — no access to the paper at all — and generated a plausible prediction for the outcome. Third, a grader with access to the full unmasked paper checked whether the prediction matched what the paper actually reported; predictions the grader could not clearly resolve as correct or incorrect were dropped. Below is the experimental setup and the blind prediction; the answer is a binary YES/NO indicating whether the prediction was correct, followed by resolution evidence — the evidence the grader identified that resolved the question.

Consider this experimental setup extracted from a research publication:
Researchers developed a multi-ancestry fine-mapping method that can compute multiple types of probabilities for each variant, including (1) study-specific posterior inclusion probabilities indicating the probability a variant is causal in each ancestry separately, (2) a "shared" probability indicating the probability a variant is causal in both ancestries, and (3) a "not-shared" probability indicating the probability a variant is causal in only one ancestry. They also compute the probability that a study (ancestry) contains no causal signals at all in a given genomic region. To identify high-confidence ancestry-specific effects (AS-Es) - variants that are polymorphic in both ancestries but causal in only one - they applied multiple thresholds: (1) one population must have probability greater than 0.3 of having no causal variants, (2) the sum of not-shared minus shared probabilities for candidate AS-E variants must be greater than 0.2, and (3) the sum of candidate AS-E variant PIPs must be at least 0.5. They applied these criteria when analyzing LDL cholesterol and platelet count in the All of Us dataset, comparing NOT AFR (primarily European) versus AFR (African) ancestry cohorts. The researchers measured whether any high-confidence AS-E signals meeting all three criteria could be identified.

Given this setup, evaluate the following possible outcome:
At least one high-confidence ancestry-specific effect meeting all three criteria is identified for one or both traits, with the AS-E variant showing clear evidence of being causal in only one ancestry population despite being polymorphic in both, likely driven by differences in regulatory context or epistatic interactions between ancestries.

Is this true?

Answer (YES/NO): YES